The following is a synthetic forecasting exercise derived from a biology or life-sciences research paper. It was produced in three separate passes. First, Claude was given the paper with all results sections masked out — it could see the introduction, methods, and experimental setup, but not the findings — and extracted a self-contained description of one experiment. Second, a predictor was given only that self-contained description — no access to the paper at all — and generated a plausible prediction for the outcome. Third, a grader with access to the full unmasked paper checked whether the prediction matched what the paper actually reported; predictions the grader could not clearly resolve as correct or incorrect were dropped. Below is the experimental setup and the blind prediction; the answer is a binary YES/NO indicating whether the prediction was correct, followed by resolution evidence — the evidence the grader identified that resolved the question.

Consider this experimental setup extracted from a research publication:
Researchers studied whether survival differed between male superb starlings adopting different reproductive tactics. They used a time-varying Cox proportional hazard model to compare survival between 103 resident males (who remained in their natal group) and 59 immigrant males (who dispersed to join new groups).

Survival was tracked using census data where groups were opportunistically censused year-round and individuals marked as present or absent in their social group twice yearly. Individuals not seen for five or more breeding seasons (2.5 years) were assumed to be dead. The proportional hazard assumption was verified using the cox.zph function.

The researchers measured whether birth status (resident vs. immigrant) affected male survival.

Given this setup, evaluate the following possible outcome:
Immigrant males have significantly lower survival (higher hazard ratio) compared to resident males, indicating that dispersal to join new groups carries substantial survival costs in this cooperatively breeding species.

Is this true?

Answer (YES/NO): NO